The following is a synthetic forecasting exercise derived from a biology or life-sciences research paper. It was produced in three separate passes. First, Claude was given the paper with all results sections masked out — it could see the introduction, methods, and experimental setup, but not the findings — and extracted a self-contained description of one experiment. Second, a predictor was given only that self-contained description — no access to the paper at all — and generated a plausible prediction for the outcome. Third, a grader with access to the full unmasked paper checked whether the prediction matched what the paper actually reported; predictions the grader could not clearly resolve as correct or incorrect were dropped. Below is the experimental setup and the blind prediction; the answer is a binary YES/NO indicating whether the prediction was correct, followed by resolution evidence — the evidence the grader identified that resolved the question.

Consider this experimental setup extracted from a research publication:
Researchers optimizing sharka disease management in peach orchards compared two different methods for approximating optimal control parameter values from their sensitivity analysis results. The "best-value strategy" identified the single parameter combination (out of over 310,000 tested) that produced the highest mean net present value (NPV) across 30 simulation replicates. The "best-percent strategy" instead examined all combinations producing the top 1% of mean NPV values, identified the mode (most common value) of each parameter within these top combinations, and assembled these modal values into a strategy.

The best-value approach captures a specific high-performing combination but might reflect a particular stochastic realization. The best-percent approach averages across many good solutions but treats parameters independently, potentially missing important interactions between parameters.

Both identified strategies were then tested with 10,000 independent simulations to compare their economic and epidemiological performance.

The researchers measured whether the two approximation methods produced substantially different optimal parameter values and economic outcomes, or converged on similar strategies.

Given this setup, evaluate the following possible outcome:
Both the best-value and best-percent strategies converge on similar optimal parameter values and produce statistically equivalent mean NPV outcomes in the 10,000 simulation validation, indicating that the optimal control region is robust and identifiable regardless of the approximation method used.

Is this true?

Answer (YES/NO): NO